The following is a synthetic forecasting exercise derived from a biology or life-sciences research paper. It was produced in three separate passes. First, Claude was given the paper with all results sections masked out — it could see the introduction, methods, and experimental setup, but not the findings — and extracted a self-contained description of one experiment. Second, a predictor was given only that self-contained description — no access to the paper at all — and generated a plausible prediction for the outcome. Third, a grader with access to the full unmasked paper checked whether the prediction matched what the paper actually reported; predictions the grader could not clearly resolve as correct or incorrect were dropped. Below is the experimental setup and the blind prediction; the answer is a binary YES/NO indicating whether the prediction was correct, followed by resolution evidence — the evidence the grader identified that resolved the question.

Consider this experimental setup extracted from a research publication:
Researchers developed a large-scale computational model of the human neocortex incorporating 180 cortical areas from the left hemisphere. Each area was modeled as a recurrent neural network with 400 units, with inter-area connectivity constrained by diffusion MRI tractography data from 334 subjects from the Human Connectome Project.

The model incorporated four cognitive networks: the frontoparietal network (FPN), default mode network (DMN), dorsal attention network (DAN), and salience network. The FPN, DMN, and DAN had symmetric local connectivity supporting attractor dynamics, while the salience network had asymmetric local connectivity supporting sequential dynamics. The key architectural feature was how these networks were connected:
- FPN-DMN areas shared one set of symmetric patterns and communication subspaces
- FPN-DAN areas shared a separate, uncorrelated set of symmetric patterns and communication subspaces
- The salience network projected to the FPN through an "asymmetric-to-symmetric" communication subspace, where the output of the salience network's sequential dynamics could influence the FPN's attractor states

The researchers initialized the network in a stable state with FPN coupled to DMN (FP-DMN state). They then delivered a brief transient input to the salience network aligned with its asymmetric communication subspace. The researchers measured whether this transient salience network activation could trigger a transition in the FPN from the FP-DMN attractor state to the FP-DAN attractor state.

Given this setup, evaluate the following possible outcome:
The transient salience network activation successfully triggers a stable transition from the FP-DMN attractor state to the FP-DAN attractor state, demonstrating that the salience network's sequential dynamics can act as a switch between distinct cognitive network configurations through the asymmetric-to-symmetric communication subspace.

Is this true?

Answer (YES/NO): YES